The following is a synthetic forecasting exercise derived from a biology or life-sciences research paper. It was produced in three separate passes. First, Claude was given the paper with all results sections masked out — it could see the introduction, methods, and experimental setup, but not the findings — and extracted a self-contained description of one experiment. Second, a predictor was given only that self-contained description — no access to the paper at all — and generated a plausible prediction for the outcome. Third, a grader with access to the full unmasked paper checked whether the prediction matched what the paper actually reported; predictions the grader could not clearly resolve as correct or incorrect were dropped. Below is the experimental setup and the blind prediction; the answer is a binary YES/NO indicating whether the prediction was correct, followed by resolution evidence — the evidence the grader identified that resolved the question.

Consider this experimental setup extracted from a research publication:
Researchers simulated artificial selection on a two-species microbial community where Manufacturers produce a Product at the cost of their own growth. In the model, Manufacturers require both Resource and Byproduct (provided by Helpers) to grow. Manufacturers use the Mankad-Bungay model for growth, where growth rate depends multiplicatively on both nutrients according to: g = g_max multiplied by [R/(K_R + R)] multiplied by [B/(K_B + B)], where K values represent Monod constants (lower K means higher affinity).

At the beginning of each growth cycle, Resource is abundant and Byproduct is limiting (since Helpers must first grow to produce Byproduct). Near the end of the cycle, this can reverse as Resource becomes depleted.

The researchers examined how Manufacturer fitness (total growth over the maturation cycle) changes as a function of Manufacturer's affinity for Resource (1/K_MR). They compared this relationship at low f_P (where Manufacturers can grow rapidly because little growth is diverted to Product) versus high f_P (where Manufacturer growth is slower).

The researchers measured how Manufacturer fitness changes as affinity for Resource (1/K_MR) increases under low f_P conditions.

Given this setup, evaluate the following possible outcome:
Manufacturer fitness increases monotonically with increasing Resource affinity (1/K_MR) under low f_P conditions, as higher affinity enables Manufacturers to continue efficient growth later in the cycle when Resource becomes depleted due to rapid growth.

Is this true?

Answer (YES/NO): NO